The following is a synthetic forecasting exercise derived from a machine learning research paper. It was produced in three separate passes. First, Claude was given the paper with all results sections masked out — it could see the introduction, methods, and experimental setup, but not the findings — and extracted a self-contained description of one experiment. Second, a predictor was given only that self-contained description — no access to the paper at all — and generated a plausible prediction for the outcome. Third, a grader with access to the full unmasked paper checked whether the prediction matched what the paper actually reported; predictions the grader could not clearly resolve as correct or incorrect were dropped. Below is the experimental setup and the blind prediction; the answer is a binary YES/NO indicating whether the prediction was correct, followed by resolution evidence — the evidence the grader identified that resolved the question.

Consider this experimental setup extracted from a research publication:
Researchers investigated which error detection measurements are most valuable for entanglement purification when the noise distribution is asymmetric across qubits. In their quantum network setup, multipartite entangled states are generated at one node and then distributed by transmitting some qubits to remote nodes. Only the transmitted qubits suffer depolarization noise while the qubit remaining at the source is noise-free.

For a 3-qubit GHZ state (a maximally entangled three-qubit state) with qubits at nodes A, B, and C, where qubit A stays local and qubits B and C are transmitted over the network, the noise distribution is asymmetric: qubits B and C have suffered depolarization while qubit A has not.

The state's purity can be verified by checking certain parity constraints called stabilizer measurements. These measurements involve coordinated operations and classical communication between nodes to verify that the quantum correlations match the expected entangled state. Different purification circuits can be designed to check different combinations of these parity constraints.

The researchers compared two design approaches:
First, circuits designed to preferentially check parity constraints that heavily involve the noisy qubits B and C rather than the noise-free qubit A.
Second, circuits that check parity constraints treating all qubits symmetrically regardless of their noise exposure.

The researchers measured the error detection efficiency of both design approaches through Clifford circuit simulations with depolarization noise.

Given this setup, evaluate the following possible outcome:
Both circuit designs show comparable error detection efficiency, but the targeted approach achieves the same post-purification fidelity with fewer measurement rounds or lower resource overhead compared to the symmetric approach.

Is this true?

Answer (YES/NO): NO